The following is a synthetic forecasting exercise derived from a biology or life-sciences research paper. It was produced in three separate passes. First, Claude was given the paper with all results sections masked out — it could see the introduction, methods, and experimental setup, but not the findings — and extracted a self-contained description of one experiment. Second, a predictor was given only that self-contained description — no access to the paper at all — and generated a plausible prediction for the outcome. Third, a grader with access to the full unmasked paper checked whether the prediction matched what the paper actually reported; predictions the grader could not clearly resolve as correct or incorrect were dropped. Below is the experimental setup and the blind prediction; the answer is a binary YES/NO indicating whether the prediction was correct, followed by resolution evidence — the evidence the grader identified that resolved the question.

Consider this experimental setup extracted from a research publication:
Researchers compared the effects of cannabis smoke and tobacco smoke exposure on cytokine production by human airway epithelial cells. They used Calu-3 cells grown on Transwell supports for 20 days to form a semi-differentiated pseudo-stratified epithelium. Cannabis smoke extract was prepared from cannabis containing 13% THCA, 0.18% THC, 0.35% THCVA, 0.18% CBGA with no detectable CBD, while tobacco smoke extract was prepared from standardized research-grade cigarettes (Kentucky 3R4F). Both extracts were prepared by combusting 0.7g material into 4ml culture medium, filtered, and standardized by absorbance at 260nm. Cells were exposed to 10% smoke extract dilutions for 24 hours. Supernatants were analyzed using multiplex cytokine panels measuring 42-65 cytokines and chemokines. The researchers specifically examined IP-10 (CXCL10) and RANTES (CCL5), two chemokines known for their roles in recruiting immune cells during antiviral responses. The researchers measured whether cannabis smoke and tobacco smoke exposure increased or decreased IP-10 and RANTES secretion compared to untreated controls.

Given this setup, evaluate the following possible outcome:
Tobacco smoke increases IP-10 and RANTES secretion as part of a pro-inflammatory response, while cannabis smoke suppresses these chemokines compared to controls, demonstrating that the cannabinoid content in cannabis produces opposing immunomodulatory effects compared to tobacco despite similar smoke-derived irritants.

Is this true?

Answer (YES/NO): NO